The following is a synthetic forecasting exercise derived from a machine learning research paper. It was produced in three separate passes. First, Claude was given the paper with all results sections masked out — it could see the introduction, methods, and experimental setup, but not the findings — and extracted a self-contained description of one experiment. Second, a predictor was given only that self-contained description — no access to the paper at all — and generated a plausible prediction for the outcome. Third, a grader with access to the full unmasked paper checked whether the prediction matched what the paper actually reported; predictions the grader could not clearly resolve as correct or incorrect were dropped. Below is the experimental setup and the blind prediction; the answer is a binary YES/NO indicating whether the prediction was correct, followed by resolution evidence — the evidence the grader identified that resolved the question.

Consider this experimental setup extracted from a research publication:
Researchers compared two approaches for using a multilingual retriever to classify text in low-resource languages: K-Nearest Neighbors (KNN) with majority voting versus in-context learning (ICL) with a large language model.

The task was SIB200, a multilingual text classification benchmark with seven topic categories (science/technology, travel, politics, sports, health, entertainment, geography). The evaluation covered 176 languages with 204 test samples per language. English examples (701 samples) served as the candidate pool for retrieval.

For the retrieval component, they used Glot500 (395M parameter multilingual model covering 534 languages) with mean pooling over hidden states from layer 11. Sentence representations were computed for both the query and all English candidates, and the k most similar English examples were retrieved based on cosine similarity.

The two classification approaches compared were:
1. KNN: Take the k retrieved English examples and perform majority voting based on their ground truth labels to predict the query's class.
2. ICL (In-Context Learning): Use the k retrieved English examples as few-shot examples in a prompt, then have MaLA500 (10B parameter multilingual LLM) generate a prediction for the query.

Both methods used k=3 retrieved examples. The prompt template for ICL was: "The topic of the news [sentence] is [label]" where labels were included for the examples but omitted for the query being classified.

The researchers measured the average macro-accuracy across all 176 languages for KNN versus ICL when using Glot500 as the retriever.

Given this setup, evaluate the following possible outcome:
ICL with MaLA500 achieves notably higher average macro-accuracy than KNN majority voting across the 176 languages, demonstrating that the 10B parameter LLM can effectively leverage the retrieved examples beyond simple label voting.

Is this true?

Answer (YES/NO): YES